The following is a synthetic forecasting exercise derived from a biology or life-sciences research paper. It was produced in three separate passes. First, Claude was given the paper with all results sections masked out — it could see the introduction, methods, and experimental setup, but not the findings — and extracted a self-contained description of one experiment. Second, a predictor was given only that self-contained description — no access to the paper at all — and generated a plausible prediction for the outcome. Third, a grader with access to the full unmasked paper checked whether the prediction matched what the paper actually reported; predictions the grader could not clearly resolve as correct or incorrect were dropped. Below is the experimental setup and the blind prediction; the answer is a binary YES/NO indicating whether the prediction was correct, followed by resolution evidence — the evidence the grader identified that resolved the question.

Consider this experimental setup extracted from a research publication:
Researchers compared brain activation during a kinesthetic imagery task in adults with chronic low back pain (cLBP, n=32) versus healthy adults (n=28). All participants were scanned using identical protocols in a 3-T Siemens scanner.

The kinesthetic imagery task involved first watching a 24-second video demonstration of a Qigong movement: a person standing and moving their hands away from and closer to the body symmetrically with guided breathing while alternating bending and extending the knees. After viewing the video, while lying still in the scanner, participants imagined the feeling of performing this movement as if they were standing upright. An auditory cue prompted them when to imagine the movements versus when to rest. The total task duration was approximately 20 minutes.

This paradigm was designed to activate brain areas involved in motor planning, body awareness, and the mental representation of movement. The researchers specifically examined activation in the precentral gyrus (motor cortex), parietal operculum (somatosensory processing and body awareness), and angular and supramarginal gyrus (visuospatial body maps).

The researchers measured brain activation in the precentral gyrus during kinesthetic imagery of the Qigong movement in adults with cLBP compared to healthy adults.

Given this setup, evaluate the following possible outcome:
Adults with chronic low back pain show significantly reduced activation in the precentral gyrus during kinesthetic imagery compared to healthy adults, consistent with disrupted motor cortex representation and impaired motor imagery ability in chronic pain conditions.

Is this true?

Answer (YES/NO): YES